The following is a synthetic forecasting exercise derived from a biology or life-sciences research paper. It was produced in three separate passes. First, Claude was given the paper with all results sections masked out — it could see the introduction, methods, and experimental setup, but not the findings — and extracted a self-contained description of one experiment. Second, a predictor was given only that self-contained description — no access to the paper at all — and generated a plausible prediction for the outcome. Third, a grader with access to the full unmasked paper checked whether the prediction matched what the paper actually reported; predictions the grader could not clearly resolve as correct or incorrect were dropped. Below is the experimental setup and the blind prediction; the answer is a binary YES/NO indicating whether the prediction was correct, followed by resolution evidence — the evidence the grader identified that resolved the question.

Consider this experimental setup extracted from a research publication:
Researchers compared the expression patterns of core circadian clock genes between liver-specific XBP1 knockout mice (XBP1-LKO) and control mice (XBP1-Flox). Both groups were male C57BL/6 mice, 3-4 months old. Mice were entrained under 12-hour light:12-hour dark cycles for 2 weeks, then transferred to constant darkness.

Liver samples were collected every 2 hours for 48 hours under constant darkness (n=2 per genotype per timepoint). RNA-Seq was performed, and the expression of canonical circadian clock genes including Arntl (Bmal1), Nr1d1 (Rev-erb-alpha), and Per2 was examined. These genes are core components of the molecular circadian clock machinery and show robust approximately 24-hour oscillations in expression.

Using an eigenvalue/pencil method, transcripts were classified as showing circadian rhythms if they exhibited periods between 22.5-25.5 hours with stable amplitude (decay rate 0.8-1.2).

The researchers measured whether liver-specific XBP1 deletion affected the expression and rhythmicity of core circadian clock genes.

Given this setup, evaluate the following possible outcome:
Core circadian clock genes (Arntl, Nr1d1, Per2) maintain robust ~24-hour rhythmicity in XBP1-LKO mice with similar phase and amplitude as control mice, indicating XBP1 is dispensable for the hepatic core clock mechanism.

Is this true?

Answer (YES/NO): YES